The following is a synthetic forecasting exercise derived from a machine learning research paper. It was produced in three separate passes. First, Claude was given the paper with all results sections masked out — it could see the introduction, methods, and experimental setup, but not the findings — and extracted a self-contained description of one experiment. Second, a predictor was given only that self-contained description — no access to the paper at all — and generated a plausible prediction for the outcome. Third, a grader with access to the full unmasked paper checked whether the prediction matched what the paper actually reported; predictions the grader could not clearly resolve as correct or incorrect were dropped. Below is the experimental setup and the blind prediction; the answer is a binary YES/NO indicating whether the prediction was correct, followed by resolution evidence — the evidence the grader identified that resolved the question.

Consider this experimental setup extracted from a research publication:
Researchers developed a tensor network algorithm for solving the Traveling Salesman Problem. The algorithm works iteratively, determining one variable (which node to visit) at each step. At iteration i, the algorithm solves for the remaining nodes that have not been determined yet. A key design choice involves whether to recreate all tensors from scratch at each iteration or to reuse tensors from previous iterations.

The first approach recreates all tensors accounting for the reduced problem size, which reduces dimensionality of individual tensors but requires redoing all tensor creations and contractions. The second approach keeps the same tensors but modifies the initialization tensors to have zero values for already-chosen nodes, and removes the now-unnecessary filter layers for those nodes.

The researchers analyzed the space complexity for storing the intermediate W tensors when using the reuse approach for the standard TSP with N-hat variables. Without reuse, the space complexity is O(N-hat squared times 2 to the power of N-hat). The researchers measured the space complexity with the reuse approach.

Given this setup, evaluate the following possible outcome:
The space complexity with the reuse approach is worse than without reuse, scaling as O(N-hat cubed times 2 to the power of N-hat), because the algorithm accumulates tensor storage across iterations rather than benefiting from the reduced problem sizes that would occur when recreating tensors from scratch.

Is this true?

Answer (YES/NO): YES